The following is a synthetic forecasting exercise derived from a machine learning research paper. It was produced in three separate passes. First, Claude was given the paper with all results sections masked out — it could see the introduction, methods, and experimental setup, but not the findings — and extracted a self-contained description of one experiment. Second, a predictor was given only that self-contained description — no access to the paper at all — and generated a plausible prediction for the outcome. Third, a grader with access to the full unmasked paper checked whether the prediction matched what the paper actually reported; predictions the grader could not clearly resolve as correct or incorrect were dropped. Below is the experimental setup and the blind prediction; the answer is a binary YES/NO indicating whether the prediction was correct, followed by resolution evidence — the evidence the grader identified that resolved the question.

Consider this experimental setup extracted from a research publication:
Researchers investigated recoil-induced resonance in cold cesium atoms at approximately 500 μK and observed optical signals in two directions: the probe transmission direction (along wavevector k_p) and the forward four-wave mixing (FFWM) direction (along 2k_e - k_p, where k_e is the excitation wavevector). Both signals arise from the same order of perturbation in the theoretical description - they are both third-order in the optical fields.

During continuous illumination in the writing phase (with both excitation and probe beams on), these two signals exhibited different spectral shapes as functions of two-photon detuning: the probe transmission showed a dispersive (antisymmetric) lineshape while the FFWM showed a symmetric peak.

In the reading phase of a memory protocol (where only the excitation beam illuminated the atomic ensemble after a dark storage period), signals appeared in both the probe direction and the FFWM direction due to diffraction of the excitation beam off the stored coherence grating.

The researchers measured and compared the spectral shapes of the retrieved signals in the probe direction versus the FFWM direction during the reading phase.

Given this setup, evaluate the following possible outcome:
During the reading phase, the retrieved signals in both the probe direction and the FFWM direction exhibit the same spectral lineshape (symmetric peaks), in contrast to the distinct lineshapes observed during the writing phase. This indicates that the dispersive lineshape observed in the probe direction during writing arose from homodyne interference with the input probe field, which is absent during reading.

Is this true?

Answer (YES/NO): YES